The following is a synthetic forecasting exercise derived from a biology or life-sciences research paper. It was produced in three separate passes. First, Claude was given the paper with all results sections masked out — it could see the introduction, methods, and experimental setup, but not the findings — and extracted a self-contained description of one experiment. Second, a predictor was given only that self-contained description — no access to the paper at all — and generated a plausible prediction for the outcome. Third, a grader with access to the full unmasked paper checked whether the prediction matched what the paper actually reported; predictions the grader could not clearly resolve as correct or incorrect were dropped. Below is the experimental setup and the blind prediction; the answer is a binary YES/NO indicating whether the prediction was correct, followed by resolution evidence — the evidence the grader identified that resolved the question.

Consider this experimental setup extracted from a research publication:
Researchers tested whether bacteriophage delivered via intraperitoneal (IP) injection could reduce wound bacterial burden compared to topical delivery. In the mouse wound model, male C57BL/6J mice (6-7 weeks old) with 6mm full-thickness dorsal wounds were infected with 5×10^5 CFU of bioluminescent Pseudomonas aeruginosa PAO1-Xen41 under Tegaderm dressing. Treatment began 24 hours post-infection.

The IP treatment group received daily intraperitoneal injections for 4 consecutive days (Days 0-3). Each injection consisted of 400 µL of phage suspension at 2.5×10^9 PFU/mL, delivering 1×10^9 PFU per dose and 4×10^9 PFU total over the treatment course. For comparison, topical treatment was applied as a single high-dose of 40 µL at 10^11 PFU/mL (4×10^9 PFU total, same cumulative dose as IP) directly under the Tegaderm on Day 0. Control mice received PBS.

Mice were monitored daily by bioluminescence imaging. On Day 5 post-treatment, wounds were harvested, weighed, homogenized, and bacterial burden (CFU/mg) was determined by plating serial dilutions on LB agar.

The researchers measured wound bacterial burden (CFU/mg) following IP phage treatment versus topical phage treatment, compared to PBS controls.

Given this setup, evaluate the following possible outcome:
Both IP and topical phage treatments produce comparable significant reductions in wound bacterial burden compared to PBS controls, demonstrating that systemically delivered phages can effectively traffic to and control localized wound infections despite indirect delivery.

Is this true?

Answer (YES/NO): NO